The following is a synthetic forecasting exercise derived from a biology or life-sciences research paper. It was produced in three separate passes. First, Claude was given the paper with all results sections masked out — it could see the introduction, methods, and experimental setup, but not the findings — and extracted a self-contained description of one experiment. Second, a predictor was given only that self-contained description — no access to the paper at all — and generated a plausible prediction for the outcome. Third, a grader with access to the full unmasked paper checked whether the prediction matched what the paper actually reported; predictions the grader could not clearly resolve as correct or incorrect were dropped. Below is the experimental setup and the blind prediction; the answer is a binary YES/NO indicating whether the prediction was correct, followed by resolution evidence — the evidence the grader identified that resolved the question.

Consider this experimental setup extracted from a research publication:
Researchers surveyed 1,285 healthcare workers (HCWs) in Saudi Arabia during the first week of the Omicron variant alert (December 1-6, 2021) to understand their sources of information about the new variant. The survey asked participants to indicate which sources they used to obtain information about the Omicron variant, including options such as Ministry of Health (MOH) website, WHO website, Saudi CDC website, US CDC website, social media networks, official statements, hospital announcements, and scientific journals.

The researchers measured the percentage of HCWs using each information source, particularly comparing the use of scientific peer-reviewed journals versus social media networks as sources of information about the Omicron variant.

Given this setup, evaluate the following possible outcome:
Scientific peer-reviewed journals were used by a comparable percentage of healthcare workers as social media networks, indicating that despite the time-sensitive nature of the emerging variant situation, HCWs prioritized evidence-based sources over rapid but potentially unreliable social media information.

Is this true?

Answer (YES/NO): NO